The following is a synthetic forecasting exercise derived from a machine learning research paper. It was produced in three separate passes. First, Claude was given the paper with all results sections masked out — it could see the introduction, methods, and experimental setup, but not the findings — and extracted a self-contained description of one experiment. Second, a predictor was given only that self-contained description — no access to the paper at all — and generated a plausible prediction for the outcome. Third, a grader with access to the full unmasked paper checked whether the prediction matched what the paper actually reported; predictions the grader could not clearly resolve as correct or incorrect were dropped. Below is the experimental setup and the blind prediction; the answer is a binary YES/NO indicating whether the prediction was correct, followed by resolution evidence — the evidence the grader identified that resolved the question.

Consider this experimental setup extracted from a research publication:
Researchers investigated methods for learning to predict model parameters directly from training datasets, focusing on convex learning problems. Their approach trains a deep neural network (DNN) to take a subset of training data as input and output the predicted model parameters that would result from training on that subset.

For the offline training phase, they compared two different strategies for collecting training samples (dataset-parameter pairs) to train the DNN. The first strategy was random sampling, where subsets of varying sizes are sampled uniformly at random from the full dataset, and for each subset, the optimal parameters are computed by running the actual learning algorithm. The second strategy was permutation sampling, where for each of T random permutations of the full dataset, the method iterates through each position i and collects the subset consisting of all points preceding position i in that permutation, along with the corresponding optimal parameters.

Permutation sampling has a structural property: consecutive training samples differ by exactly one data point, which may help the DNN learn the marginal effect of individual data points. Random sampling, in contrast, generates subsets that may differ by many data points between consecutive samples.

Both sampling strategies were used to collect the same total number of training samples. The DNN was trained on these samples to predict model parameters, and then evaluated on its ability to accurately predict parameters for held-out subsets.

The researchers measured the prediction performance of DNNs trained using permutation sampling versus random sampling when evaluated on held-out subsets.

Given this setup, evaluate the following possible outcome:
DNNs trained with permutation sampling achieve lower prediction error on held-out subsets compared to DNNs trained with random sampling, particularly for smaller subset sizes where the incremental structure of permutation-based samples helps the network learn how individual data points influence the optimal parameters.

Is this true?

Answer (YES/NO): NO